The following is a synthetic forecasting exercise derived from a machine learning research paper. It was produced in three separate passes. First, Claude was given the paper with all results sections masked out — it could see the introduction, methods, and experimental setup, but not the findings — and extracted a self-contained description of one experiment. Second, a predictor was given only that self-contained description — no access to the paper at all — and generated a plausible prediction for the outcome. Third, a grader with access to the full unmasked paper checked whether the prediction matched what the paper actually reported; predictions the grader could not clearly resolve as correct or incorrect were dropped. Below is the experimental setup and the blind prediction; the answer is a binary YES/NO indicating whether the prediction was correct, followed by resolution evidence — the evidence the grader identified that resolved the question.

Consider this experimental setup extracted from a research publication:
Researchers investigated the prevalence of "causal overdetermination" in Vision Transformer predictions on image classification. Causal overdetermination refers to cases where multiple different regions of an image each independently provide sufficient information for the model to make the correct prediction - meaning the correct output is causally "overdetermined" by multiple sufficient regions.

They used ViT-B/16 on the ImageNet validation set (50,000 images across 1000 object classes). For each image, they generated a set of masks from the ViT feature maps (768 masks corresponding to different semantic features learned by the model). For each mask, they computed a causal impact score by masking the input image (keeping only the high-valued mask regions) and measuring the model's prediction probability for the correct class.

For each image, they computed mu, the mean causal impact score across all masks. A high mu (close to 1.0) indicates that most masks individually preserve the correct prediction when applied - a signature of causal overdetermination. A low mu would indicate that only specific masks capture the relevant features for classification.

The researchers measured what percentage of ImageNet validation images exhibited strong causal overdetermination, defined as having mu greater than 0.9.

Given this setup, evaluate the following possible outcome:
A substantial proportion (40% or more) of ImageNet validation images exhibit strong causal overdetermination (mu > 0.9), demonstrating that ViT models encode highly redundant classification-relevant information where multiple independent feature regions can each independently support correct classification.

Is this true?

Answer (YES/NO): NO